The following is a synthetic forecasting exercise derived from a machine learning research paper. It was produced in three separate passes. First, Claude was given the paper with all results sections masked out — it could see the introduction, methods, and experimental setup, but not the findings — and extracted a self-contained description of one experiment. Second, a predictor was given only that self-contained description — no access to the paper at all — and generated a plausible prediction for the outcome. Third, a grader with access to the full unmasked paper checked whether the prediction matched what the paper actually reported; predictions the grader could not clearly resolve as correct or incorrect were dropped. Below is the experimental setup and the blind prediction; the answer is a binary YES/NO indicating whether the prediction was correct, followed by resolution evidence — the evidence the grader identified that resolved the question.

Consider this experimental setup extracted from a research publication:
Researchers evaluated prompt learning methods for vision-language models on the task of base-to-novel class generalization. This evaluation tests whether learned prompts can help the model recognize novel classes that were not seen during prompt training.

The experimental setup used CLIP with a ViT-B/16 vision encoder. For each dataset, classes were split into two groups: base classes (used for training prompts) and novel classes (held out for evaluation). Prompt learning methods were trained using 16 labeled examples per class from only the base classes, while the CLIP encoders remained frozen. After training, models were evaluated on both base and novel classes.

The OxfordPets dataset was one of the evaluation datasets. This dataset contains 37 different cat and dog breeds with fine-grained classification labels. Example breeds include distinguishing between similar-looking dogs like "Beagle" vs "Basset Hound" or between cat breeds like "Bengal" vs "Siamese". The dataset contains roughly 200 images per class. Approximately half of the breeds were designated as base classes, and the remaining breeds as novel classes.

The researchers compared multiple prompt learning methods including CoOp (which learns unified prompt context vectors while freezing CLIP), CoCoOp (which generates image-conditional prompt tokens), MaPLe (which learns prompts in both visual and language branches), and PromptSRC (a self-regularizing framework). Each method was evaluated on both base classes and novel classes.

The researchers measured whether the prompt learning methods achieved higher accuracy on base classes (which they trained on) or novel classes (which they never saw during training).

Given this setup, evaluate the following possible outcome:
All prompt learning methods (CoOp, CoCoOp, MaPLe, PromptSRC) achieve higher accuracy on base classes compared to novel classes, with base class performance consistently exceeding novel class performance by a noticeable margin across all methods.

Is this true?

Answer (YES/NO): NO